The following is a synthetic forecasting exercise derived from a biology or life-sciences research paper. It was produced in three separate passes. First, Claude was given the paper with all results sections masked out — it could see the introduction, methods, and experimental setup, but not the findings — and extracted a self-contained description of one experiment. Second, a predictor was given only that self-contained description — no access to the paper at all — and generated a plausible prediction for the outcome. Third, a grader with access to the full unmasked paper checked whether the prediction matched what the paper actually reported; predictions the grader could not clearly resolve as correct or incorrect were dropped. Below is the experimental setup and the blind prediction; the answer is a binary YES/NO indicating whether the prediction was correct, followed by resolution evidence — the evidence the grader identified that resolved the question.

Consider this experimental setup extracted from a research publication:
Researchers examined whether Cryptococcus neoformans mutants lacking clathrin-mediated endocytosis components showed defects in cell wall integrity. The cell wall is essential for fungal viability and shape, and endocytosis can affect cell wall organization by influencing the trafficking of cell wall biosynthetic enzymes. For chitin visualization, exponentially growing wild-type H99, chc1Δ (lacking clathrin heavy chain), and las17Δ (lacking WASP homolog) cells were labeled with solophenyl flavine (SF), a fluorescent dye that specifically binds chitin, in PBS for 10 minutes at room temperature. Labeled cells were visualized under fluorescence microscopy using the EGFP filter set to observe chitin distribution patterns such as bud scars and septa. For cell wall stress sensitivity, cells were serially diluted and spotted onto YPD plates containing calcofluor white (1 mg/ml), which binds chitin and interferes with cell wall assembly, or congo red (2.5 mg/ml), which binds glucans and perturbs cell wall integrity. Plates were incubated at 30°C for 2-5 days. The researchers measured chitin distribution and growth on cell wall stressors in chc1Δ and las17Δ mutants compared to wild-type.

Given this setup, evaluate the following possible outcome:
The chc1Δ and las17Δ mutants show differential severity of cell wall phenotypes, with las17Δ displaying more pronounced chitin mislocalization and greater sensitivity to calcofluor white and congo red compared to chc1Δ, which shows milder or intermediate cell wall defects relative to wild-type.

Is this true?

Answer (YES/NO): NO